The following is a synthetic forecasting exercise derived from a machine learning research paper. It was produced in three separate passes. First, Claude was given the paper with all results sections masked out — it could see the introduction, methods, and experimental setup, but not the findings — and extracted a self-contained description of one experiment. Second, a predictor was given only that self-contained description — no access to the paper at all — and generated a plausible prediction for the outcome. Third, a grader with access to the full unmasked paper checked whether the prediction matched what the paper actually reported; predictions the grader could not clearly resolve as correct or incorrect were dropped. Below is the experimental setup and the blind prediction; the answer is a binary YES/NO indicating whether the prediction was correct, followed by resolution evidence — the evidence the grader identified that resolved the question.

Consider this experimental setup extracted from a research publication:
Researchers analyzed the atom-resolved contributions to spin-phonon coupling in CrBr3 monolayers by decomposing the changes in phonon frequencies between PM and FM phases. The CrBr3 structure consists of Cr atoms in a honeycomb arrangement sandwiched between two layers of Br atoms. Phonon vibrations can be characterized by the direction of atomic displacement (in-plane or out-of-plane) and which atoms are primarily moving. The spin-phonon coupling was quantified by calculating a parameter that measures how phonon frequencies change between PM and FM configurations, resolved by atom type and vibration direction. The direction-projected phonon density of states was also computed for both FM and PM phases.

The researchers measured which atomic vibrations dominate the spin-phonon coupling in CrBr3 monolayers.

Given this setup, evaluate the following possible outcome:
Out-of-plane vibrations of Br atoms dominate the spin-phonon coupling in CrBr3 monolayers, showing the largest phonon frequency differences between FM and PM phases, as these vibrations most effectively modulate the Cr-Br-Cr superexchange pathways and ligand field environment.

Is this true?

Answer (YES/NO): NO